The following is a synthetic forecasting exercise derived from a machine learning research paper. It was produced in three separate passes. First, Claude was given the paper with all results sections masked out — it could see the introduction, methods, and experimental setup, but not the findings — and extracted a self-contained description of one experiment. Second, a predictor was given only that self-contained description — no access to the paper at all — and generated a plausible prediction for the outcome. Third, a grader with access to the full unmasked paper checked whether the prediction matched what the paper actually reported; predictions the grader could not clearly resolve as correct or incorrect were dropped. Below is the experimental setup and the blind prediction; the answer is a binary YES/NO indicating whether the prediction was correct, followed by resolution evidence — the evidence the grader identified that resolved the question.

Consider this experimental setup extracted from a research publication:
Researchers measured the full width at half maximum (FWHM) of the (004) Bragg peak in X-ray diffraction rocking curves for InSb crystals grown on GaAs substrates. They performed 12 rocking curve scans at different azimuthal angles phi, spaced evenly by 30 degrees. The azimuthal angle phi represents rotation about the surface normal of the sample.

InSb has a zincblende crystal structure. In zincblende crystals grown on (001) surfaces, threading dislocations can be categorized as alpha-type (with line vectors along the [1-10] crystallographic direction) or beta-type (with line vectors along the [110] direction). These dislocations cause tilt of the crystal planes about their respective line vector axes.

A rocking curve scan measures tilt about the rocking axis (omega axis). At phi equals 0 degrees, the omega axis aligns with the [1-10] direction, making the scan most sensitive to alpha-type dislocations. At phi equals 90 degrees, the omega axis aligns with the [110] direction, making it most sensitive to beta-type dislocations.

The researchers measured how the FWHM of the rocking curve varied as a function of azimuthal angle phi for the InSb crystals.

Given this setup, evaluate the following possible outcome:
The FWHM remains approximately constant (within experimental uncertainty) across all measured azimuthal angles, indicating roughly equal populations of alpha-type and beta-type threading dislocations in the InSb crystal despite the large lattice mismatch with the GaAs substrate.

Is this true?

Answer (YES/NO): NO